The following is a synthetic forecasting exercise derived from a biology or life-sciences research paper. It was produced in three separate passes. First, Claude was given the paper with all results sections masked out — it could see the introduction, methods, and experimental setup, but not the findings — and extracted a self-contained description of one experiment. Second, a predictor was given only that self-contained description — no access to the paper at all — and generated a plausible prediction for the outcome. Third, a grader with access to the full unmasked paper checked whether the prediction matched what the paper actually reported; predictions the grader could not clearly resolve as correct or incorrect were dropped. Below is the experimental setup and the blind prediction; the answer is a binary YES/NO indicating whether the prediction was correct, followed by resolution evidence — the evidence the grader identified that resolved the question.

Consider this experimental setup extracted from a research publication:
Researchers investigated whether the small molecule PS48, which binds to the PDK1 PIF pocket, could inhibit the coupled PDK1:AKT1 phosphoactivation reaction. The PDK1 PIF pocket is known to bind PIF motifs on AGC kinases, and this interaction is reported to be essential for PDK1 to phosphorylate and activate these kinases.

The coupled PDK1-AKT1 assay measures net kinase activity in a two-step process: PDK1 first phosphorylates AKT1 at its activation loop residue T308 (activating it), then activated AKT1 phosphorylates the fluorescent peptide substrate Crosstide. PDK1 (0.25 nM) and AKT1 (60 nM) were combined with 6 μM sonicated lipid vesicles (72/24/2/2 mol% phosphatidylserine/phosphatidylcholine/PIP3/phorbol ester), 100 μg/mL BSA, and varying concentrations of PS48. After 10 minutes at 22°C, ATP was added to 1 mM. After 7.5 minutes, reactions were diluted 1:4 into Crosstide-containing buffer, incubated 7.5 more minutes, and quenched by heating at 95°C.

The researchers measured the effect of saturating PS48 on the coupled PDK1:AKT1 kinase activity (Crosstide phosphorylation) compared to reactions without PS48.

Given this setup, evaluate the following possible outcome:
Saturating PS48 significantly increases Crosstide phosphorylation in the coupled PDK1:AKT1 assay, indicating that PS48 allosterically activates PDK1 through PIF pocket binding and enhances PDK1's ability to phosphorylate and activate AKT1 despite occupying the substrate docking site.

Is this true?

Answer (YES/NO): NO